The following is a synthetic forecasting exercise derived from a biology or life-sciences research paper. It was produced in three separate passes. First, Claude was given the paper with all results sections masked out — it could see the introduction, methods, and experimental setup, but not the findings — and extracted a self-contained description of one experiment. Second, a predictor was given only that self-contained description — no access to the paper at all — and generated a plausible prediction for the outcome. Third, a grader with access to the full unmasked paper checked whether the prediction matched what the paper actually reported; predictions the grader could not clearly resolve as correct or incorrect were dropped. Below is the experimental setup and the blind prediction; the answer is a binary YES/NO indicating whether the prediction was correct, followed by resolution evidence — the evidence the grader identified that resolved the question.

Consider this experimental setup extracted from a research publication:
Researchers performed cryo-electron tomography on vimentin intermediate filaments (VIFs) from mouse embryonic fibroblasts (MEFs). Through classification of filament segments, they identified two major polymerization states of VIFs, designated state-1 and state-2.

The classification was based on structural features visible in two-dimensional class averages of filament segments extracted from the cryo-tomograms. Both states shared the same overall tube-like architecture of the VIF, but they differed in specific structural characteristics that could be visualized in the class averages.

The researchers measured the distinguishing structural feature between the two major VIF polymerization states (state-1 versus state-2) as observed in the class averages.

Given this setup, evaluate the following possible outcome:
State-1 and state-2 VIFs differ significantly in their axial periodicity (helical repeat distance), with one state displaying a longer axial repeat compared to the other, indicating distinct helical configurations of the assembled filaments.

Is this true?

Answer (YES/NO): NO